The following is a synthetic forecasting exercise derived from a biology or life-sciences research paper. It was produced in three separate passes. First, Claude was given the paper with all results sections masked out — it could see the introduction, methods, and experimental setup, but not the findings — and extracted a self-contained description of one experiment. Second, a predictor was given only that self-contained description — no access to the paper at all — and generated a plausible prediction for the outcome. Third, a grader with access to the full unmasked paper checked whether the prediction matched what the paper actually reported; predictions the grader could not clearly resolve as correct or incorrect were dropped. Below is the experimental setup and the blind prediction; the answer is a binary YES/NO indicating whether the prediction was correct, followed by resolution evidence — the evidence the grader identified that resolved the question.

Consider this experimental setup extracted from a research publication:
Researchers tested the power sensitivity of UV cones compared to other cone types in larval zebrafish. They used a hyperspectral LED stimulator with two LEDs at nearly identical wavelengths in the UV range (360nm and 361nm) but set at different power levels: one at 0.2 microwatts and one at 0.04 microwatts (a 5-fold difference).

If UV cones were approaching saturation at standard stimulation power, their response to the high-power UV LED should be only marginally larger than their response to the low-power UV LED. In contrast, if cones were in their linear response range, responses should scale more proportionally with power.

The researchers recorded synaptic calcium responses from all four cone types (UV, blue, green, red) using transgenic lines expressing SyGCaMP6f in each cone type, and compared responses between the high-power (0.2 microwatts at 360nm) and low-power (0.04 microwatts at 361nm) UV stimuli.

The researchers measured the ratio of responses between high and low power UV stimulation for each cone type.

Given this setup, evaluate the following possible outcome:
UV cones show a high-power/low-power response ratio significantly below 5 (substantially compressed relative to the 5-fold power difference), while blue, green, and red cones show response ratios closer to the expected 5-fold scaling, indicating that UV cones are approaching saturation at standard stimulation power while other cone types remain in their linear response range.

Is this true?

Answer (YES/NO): YES